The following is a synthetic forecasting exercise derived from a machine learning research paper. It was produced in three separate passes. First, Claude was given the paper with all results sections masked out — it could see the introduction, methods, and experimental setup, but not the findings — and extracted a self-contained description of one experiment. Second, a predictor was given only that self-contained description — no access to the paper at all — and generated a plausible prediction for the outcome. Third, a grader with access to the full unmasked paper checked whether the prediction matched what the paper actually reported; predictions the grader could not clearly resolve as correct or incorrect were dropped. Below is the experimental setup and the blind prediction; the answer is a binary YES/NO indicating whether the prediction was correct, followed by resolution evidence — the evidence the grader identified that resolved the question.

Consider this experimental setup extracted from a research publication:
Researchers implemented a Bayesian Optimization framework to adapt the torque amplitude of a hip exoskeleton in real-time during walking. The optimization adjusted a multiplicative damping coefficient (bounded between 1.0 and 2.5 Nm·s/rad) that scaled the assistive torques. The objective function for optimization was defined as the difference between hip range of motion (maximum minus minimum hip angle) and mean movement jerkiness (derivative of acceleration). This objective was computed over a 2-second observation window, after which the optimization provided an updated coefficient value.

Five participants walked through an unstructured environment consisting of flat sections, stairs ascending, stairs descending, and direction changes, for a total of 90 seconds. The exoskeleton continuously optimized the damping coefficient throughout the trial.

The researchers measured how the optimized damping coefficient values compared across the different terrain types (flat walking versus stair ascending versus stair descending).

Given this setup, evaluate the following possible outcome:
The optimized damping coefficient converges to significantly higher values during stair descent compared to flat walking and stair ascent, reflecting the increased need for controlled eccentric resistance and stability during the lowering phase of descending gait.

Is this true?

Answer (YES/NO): NO